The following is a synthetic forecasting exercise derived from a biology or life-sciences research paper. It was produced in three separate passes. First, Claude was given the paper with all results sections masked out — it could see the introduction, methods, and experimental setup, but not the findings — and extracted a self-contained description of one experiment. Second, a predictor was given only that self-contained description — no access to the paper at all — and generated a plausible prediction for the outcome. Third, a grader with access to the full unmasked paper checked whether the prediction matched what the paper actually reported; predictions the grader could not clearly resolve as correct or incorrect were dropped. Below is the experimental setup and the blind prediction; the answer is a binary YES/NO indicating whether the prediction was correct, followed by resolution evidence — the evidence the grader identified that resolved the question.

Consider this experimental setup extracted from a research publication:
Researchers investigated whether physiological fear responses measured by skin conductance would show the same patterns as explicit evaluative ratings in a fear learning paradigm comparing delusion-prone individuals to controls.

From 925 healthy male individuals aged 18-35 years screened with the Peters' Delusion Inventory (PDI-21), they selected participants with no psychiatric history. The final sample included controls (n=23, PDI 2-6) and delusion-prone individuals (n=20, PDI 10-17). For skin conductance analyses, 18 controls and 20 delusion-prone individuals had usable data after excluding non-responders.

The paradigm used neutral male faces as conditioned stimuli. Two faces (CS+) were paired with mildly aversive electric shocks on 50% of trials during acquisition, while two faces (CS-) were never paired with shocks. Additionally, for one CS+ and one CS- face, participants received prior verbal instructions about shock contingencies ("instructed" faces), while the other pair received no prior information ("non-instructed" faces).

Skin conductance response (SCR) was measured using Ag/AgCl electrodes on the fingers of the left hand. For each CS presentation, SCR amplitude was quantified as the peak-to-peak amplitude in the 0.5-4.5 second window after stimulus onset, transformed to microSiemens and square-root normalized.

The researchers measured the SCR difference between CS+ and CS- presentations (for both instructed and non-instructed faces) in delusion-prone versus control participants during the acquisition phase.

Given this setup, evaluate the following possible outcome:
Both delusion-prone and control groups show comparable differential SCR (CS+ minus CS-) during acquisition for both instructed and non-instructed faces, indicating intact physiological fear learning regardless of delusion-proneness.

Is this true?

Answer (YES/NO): YES